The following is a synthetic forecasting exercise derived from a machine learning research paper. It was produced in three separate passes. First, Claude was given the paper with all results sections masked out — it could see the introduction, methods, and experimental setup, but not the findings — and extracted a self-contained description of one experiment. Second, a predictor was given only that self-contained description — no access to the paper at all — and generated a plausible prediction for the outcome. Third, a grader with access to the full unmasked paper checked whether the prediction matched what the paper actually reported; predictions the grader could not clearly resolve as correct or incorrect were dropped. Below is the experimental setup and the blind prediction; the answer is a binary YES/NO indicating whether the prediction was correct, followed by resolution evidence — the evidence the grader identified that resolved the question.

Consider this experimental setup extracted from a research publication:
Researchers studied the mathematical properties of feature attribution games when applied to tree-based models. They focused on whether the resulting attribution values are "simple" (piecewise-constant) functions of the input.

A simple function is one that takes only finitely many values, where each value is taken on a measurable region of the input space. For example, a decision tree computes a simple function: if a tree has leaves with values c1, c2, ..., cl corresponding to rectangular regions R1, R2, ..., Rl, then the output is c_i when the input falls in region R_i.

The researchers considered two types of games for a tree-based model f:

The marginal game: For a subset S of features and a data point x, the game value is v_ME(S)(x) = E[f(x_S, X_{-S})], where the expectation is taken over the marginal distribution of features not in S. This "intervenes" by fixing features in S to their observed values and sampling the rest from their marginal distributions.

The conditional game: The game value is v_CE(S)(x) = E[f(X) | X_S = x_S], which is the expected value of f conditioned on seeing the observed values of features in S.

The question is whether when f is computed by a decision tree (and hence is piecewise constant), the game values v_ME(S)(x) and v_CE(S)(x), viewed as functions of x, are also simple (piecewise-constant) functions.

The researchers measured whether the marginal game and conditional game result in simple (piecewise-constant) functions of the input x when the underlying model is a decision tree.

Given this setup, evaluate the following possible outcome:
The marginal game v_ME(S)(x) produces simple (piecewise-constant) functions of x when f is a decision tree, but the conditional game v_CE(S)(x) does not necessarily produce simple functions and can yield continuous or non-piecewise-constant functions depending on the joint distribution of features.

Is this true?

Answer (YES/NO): YES